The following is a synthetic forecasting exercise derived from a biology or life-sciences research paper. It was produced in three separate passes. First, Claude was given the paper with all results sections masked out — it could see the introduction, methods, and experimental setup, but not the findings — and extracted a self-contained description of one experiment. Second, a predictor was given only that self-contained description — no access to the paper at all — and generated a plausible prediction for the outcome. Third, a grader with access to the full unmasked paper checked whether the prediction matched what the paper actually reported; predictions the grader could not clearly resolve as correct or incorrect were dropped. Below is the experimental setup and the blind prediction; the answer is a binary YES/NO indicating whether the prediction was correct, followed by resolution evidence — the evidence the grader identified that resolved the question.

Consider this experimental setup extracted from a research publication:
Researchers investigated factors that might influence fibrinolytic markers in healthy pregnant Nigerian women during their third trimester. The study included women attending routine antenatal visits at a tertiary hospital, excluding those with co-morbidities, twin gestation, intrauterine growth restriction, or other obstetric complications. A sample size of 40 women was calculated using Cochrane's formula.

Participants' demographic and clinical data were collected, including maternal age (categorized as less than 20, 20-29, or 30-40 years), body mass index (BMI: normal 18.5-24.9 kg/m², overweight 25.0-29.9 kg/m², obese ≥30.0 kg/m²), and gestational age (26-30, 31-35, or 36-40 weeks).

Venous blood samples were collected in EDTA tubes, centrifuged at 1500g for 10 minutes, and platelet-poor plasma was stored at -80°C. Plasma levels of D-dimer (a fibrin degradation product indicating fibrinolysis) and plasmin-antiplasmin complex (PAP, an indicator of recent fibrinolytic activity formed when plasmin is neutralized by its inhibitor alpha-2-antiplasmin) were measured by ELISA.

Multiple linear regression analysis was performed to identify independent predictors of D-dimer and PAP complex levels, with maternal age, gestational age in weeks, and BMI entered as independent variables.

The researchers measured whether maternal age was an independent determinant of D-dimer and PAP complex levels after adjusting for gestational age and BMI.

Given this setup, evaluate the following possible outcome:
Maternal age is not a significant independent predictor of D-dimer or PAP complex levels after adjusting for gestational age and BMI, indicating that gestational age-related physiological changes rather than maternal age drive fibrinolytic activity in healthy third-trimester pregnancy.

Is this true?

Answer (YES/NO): NO